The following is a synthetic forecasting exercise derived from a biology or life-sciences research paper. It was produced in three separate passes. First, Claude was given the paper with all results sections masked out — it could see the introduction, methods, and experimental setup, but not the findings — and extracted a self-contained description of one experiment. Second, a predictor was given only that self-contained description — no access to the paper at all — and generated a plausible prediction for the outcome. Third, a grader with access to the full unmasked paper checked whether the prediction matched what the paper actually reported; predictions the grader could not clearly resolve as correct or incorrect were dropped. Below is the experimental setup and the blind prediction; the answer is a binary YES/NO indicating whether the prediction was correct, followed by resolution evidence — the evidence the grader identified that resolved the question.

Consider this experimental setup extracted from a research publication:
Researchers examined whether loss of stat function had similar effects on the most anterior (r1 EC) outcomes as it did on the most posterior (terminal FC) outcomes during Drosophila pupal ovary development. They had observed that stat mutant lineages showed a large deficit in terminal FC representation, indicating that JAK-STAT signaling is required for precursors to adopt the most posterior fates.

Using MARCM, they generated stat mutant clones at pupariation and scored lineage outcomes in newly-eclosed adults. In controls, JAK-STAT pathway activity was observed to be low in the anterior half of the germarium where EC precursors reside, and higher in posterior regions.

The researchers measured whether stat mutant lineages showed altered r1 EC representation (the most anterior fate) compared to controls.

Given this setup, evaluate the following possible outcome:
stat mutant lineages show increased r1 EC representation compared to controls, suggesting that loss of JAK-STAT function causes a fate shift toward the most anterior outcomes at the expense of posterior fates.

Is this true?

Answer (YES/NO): NO